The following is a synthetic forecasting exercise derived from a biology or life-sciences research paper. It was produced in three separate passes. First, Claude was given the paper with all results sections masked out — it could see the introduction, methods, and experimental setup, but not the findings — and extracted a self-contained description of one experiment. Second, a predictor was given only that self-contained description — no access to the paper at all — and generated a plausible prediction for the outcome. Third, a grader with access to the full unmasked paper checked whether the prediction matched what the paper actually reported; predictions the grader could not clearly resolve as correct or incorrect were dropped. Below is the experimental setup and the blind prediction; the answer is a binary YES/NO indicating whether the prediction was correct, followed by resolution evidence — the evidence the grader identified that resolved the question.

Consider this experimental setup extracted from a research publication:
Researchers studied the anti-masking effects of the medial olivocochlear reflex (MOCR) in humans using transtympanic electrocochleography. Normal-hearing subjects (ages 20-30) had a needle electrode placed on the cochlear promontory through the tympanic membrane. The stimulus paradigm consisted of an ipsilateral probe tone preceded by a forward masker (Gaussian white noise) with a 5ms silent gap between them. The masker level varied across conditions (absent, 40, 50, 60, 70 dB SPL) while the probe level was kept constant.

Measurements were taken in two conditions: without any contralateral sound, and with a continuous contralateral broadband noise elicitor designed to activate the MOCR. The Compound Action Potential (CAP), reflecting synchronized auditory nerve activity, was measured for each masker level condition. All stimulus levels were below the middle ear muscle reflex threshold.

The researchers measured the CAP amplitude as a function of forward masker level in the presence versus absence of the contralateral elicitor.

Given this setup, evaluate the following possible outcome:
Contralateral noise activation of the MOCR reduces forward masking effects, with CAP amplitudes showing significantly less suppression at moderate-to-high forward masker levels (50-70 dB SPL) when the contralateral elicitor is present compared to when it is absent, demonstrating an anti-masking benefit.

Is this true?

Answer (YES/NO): NO